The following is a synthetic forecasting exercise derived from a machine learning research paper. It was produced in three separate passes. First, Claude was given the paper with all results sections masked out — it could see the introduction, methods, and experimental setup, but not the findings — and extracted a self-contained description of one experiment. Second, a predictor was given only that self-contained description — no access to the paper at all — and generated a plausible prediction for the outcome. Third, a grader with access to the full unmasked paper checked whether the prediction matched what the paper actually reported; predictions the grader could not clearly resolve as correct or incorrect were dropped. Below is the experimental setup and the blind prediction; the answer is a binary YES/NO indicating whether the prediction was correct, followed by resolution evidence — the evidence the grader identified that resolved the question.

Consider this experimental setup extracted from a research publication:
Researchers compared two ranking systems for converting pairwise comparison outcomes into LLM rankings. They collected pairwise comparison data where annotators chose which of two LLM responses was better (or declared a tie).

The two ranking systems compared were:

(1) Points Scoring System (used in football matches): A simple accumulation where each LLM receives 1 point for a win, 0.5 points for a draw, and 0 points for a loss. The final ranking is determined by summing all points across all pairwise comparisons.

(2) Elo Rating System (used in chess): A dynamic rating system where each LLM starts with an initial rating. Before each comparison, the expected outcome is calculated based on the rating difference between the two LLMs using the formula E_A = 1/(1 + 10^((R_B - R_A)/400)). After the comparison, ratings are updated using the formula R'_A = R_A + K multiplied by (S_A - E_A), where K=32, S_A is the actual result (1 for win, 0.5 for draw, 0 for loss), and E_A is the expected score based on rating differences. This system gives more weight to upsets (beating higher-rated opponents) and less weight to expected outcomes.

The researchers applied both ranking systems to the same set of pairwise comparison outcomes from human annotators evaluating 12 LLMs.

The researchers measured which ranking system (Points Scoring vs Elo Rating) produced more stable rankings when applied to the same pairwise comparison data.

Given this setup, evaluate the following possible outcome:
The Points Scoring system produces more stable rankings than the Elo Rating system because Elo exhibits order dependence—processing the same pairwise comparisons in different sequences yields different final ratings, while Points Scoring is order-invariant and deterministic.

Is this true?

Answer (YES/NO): YES